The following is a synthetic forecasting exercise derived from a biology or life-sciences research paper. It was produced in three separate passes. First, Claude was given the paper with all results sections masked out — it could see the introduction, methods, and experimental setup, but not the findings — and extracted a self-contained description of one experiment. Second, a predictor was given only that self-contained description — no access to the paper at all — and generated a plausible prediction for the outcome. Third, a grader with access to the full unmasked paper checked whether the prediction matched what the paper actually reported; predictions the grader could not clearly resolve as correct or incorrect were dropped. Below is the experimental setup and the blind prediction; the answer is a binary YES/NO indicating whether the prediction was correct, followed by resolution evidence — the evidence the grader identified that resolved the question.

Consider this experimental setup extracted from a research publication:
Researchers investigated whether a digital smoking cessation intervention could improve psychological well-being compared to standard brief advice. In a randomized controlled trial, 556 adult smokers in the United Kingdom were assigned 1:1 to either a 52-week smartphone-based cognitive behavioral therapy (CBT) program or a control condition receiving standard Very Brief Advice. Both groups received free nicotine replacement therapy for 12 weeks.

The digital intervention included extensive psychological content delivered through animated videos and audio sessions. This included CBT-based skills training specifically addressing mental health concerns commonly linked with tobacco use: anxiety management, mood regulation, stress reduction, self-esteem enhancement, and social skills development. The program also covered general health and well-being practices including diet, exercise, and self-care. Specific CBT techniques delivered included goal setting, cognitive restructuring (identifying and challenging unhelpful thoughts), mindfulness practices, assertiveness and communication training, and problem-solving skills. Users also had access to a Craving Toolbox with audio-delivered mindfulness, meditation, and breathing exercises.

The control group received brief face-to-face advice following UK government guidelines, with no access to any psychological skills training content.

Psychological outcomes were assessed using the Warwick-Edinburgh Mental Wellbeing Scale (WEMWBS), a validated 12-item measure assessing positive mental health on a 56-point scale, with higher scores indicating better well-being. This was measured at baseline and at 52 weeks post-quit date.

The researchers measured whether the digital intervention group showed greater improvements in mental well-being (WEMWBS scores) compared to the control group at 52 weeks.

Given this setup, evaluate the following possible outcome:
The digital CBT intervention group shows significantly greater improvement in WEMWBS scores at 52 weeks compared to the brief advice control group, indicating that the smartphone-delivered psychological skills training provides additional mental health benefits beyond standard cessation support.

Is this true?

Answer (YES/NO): NO